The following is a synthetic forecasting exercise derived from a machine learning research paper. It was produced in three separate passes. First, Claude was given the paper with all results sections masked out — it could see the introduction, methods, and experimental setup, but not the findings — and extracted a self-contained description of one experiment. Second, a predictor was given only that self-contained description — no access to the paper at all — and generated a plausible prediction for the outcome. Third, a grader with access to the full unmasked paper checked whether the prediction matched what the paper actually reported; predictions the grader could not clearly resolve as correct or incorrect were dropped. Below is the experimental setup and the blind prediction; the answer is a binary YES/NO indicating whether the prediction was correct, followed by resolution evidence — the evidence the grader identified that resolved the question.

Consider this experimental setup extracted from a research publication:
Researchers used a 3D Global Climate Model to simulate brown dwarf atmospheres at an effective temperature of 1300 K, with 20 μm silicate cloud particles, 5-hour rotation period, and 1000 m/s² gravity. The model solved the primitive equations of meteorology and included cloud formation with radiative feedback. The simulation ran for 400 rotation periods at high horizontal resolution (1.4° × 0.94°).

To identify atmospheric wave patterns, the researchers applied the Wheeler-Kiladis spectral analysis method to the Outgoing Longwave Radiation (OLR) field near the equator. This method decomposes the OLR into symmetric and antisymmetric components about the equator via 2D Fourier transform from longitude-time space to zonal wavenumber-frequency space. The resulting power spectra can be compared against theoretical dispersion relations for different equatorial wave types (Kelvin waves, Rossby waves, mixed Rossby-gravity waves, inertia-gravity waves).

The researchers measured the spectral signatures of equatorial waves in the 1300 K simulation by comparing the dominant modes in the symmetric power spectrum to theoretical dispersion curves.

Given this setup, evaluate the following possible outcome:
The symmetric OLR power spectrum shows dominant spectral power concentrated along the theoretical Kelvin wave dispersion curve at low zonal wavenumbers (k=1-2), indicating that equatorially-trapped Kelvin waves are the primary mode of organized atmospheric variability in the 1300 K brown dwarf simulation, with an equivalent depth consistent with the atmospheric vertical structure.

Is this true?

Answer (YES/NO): NO